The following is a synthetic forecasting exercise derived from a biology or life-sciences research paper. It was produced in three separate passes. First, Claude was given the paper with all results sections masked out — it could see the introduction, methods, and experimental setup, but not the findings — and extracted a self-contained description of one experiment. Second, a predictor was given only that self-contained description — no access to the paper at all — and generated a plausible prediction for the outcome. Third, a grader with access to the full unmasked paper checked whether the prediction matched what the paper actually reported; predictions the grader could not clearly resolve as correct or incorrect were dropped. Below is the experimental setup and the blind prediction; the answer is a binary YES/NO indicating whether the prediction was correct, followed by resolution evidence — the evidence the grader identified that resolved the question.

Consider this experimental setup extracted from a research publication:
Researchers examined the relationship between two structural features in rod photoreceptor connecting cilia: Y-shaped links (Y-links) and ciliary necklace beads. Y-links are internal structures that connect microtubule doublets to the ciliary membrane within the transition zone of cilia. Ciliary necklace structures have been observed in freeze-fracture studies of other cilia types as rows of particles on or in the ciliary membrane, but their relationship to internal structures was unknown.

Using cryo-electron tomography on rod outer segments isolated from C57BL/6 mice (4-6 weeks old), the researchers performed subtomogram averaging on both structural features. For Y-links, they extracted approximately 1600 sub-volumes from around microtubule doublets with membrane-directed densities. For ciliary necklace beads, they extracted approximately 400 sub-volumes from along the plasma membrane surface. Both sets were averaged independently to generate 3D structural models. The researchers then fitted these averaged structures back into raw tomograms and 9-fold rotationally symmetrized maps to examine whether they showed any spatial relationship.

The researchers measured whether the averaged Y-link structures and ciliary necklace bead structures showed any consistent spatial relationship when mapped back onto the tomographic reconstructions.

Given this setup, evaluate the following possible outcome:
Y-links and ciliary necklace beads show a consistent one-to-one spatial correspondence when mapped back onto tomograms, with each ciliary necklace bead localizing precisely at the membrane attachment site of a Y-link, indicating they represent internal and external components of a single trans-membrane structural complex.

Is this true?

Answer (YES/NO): YES